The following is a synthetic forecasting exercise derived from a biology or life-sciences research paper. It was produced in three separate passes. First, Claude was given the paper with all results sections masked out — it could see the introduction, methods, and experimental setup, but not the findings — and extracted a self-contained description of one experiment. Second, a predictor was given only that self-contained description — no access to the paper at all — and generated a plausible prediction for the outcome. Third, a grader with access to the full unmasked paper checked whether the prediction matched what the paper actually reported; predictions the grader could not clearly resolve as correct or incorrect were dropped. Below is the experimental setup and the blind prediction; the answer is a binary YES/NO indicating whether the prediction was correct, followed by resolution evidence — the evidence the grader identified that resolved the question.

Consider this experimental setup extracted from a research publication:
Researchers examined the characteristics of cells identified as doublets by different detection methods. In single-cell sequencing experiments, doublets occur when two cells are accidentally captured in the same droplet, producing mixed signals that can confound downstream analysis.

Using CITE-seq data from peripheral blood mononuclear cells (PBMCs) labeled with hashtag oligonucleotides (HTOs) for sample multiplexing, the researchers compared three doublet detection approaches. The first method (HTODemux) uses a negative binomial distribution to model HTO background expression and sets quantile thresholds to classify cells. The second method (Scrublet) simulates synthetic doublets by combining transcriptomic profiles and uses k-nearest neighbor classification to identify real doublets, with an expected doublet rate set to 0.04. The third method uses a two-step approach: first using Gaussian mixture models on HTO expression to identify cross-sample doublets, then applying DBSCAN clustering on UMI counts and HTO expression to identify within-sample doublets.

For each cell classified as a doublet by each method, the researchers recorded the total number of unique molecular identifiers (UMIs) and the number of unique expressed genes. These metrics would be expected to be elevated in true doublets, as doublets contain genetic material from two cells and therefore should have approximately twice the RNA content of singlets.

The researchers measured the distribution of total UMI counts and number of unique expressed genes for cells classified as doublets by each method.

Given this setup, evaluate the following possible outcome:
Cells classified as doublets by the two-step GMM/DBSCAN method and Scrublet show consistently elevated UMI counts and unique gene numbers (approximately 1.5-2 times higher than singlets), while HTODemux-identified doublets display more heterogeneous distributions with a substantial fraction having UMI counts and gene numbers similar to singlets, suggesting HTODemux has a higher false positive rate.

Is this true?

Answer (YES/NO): NO